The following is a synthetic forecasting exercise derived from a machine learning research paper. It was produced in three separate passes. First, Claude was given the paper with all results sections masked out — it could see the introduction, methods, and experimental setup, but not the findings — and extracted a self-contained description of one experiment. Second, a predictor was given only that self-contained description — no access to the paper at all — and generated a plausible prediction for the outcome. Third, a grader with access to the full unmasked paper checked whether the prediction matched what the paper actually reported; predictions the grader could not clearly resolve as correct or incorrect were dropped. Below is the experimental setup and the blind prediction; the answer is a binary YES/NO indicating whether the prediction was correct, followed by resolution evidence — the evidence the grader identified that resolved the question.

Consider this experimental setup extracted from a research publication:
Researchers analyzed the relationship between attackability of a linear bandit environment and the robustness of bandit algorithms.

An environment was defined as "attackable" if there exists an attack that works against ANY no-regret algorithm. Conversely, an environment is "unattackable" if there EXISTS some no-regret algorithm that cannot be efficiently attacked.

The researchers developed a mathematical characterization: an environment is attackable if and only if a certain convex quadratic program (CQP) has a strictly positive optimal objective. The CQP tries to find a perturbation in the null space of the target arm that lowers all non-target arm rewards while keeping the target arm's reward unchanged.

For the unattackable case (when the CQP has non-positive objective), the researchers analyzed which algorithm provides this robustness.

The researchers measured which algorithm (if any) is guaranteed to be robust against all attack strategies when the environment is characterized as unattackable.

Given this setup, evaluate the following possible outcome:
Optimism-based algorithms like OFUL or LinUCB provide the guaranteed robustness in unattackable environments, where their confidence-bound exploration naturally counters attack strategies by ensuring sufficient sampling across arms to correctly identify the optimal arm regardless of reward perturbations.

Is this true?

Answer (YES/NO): YES